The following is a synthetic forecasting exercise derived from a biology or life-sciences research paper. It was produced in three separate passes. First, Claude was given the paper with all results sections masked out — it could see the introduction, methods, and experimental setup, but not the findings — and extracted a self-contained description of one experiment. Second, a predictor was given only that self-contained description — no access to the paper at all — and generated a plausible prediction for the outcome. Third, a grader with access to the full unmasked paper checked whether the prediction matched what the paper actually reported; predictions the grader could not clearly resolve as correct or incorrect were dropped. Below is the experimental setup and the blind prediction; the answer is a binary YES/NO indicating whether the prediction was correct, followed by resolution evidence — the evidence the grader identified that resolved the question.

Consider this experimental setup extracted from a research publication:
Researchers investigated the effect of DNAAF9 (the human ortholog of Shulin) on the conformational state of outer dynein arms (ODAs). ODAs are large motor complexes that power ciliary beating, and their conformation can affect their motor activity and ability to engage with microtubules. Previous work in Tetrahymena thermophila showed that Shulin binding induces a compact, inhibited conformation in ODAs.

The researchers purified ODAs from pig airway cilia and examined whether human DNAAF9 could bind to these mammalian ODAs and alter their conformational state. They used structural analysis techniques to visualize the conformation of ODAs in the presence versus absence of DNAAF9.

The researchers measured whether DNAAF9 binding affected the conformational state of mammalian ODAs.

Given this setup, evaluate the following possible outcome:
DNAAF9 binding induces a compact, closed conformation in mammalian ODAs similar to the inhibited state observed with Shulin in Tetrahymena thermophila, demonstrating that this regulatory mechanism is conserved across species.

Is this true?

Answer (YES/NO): YES